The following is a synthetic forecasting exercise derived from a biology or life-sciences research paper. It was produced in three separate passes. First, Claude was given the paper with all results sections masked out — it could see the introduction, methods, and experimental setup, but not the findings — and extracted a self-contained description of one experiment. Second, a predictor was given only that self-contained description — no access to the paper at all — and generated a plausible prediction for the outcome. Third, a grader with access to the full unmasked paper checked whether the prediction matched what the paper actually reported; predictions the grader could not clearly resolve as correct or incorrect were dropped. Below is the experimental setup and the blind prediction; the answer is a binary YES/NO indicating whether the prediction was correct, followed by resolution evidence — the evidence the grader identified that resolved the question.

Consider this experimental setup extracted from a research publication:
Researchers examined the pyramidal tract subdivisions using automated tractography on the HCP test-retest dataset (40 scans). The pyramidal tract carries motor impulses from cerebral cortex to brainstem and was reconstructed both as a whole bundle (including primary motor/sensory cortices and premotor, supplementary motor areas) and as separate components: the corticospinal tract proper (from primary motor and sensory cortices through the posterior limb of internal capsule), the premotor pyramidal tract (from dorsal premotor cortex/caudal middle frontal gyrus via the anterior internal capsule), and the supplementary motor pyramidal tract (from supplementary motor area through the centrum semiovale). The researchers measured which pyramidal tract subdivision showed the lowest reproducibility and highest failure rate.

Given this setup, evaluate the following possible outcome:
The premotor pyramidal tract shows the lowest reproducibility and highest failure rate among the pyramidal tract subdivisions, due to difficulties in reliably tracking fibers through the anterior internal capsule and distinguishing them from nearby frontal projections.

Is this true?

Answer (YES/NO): YES